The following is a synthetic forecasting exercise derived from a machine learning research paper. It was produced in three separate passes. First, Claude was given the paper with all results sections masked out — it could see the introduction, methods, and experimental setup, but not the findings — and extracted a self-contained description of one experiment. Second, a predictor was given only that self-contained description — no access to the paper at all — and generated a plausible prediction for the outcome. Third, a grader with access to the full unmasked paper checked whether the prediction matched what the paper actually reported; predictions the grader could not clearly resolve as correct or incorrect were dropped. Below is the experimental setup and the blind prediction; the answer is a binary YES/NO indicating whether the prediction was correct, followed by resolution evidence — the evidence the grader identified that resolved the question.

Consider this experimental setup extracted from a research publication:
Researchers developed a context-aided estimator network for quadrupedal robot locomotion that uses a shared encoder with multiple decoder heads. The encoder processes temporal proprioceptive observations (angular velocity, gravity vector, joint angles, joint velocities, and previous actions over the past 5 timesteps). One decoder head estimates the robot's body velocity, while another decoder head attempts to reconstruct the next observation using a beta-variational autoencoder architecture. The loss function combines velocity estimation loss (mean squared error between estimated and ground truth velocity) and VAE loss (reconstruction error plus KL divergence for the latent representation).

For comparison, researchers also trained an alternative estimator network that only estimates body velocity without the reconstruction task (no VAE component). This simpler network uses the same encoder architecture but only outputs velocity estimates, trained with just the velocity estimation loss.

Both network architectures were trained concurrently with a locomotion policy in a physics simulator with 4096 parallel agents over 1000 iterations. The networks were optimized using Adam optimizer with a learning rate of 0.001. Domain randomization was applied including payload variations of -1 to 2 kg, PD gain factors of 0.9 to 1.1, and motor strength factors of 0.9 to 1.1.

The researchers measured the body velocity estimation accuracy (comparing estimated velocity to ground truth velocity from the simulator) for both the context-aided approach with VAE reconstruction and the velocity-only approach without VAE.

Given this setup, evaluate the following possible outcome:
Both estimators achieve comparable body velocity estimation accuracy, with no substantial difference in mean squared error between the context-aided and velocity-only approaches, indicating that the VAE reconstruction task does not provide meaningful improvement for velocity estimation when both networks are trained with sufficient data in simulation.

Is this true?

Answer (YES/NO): NO